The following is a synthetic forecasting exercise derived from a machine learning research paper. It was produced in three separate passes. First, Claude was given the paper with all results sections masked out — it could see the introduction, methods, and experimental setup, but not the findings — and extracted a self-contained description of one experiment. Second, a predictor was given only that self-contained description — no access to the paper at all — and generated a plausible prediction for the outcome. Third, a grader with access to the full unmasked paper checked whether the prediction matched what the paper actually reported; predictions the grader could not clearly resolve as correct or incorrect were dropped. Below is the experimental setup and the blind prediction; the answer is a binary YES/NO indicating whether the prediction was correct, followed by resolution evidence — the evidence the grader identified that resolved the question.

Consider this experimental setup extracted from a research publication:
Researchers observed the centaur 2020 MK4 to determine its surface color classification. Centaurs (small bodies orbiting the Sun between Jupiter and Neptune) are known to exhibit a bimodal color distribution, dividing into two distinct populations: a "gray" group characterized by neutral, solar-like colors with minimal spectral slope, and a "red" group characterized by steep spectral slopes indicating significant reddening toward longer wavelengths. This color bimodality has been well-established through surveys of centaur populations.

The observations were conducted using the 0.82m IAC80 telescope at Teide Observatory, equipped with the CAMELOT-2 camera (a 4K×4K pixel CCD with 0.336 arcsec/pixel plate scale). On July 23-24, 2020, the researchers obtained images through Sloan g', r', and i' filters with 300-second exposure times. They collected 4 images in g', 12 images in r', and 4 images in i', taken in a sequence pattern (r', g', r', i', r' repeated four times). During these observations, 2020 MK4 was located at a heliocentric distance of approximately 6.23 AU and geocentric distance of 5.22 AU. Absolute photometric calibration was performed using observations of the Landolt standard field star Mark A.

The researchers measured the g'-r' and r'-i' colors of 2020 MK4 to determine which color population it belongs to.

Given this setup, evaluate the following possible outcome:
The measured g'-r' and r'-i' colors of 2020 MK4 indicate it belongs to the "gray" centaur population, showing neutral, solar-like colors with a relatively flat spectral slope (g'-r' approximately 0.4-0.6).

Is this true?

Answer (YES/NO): YES